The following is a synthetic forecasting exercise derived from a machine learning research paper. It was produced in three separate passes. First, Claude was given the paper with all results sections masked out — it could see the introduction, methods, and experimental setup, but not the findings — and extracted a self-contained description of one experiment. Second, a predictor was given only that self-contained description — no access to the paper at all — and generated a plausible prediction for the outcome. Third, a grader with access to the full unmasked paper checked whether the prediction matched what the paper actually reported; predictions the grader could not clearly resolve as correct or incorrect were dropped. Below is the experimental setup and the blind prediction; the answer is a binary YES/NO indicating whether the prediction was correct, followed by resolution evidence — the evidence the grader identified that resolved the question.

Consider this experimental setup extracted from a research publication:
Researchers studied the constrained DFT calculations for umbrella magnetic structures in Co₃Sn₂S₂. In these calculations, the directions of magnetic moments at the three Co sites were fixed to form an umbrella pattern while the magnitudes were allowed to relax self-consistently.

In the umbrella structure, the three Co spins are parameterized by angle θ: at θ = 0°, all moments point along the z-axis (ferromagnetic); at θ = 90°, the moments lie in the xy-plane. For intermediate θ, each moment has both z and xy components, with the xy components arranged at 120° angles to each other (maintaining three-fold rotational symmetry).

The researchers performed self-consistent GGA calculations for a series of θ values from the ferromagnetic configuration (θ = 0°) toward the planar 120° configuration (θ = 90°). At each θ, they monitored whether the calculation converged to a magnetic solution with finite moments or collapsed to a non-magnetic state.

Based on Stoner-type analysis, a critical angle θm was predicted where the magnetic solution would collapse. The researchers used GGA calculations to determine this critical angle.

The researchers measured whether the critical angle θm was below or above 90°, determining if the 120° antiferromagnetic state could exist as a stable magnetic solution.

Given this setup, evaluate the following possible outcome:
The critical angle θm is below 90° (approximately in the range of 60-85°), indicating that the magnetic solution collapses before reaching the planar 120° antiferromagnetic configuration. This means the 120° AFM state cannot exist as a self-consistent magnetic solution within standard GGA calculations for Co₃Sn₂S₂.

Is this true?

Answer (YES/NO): NO